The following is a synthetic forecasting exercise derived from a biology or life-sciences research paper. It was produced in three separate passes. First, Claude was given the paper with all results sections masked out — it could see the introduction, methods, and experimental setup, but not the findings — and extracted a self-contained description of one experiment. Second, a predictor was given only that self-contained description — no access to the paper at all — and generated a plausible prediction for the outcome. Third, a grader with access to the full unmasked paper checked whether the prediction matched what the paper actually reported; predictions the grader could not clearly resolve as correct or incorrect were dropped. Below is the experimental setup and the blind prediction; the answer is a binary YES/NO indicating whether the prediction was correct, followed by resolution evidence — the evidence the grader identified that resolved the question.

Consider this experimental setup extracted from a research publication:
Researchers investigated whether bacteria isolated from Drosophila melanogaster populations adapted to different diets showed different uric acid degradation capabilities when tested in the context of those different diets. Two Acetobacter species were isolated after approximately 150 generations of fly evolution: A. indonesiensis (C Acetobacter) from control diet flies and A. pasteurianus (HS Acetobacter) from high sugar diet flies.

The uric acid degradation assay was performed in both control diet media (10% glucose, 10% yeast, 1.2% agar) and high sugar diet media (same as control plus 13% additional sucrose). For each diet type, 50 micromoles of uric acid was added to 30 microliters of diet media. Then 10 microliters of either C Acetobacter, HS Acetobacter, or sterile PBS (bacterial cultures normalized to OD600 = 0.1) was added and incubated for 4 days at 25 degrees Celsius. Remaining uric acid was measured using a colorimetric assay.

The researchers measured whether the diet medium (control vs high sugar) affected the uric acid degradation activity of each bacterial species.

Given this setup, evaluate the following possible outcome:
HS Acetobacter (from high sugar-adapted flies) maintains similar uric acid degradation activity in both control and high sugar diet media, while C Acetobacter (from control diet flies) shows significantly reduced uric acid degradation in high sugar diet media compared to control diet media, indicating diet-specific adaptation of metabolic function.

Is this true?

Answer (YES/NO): NO